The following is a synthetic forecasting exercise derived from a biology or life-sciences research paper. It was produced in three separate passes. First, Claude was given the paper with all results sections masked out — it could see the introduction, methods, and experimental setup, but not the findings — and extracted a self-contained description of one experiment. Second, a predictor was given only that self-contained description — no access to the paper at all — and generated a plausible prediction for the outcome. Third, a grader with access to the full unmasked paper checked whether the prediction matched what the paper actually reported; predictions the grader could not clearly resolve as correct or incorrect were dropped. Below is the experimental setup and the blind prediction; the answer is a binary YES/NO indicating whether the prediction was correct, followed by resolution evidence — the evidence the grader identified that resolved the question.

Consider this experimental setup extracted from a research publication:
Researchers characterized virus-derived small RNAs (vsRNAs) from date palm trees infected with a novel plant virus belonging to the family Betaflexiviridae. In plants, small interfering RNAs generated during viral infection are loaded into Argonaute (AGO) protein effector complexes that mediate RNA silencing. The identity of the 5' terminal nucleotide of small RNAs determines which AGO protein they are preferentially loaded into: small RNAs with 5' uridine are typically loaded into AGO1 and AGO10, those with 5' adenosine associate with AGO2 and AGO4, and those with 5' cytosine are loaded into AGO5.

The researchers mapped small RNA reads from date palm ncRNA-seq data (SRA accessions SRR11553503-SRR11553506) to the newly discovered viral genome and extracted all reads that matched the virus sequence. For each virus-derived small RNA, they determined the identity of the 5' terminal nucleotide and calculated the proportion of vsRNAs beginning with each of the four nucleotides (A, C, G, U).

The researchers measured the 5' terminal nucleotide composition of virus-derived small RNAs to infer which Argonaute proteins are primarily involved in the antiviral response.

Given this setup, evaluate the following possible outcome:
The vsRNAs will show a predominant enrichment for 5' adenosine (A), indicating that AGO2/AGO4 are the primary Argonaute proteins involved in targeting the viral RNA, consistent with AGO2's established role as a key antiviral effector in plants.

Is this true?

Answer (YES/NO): NO